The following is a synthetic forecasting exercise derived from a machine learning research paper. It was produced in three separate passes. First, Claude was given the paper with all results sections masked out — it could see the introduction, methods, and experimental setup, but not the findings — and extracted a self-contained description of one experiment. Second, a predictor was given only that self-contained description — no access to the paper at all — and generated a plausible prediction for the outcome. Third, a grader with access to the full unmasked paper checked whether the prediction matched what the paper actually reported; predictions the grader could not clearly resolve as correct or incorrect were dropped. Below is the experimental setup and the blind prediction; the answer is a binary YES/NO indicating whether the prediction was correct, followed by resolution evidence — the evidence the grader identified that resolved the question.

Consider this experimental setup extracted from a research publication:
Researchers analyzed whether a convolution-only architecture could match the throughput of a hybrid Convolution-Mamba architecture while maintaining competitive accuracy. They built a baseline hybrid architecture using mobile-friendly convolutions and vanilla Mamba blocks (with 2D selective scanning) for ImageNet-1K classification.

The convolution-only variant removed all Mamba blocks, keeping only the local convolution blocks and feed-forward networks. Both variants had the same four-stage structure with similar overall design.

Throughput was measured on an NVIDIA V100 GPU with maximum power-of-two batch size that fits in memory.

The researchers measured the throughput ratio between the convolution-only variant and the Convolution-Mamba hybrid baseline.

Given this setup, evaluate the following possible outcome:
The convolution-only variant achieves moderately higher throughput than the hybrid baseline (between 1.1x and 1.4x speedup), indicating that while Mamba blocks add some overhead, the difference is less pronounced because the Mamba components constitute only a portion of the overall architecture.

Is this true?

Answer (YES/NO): NO